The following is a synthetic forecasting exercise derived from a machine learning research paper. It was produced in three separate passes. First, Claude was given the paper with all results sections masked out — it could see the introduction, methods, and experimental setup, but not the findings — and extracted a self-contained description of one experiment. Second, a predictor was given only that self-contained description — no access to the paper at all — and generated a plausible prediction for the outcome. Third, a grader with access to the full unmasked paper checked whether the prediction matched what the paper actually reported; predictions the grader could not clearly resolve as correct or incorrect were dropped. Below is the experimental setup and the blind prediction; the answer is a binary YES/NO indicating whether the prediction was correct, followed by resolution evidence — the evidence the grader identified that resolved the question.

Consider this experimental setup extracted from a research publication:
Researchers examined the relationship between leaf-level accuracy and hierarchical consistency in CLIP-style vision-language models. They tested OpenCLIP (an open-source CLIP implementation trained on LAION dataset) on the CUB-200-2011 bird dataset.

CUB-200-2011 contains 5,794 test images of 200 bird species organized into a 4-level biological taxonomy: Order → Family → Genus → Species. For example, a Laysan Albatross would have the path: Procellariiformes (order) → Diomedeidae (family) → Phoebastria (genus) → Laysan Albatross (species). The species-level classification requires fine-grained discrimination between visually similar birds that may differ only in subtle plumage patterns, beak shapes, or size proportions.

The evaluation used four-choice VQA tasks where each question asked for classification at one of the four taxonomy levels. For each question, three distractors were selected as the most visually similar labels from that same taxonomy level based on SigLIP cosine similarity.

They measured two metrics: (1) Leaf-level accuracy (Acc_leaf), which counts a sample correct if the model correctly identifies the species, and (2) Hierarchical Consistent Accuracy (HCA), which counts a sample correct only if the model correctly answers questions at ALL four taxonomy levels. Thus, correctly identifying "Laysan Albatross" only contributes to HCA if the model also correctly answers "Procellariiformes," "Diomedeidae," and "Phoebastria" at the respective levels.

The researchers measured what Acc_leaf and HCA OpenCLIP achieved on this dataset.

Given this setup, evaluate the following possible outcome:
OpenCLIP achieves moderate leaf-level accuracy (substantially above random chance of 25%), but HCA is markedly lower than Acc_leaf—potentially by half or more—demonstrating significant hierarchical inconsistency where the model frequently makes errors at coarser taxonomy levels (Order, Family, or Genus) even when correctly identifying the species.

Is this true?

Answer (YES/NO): YES